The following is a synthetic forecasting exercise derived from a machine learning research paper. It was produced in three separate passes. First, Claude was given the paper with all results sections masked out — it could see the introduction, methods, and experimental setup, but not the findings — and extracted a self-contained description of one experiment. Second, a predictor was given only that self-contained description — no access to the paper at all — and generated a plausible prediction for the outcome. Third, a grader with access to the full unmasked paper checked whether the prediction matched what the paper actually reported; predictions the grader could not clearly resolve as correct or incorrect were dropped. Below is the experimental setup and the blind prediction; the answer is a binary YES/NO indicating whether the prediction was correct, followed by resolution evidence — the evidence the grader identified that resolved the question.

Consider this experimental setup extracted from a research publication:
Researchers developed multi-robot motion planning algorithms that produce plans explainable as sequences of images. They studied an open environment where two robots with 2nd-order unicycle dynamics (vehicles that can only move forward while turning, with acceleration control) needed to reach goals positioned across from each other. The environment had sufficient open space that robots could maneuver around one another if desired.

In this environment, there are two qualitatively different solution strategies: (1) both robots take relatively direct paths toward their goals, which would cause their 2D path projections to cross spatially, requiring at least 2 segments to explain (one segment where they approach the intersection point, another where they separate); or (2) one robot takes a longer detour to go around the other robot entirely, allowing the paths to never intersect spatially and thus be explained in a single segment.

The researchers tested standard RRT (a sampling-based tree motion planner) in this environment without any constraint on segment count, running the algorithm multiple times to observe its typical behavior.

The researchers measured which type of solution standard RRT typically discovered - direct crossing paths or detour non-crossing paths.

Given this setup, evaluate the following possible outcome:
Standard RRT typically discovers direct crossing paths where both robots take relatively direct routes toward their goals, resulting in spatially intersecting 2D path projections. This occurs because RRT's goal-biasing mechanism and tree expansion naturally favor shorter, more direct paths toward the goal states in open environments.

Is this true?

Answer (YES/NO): YES